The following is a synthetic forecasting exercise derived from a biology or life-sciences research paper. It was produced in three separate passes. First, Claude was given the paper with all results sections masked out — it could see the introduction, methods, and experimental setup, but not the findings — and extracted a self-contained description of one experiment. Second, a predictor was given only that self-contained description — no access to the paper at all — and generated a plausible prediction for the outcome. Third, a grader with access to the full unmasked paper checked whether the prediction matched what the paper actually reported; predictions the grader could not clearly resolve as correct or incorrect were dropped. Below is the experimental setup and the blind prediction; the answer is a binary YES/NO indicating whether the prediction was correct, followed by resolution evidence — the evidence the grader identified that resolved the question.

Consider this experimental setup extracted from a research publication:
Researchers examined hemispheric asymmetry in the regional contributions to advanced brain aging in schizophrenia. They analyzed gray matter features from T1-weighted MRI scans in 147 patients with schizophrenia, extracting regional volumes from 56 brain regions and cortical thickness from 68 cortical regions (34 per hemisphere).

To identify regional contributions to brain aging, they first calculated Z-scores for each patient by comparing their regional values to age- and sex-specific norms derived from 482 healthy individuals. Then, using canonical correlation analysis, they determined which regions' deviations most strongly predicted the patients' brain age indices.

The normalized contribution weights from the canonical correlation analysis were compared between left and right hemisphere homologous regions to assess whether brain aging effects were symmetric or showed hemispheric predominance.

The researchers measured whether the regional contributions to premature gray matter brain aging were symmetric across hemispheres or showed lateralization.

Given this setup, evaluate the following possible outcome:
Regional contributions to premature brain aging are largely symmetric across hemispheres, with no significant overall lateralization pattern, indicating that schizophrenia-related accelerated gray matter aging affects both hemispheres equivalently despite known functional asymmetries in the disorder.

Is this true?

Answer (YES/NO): NO